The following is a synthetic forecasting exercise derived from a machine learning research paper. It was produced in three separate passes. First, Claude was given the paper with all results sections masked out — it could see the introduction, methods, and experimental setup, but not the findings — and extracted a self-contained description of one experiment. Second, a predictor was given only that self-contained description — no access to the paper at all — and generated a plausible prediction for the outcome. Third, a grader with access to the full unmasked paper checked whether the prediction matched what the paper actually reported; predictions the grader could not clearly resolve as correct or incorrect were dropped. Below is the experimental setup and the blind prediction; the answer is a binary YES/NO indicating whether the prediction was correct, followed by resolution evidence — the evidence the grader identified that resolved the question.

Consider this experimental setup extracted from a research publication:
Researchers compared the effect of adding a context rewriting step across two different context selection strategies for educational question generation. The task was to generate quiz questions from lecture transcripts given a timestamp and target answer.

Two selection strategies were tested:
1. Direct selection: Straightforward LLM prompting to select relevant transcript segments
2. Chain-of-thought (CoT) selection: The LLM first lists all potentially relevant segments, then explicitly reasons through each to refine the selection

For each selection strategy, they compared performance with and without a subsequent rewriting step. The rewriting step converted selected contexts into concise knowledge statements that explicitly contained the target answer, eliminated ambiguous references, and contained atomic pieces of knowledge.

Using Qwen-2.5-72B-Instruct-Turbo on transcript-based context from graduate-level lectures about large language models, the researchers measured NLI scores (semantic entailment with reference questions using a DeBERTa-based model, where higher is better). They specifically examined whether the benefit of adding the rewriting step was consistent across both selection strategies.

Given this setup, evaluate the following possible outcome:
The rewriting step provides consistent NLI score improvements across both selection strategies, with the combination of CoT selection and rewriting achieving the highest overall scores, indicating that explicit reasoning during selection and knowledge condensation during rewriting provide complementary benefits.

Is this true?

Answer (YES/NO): YES